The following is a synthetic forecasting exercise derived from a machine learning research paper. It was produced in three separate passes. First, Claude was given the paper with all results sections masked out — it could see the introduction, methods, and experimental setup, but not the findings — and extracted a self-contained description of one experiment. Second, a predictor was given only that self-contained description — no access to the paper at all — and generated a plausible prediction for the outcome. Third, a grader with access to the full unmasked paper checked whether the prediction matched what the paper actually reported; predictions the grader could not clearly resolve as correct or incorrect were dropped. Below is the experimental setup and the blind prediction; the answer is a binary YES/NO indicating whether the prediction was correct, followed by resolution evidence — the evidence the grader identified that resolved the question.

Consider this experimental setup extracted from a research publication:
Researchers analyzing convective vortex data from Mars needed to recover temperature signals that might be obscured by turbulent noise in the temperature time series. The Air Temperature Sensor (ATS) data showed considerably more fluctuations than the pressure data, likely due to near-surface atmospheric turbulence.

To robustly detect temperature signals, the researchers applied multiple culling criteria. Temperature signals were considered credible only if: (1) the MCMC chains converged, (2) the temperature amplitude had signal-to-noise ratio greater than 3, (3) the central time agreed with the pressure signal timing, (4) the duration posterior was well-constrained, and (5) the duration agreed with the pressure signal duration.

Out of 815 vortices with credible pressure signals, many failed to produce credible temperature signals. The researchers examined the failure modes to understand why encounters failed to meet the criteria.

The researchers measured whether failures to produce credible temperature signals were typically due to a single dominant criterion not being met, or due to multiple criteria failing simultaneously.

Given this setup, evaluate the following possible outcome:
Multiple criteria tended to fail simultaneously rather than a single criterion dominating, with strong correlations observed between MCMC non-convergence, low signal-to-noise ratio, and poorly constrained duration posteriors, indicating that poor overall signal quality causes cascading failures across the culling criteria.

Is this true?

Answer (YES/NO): NO